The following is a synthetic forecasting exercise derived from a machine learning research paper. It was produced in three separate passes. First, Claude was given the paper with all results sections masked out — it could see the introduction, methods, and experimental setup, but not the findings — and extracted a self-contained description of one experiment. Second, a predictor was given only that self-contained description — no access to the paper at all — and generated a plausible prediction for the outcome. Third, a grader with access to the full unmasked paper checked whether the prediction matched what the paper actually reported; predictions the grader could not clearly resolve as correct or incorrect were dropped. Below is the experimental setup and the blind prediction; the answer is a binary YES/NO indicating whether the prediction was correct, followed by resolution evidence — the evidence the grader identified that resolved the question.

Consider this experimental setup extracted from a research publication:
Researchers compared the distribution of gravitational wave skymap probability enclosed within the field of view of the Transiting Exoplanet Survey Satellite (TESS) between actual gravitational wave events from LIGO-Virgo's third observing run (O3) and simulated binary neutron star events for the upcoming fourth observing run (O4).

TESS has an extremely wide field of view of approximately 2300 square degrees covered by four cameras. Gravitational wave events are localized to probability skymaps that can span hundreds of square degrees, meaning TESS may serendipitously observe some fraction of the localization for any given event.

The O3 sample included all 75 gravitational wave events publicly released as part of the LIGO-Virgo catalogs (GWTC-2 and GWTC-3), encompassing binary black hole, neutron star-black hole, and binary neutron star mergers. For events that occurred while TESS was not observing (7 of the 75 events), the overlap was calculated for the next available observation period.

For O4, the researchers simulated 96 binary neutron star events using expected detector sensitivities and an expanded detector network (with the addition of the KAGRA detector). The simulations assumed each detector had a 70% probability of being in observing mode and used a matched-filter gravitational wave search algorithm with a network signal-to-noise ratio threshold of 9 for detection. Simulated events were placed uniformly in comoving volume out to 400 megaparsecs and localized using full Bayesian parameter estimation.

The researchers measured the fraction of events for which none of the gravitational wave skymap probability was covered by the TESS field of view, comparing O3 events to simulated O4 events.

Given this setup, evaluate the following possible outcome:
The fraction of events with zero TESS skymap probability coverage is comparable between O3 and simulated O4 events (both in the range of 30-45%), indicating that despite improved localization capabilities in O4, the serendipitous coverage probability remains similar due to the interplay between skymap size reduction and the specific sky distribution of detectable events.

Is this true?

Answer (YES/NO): NO